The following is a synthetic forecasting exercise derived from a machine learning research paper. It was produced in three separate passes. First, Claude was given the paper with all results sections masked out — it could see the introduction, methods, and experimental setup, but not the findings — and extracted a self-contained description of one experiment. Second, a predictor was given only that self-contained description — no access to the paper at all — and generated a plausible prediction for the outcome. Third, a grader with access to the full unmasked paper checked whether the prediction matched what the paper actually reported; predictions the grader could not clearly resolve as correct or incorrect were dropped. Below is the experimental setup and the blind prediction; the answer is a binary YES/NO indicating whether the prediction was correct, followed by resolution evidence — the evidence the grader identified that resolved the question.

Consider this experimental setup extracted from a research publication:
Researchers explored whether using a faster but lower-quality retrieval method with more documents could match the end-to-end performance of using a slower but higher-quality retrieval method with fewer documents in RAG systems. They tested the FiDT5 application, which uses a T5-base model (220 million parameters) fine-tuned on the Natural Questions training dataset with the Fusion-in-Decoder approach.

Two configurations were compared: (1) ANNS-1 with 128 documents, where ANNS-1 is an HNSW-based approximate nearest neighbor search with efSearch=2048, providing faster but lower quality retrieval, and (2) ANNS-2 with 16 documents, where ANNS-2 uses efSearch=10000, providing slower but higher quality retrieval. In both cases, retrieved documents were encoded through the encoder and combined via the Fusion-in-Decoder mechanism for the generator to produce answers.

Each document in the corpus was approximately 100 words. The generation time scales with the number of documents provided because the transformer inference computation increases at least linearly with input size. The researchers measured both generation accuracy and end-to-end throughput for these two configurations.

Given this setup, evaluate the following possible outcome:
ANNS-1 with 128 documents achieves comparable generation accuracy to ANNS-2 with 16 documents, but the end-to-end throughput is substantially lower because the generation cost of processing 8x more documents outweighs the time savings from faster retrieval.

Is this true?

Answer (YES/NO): NO